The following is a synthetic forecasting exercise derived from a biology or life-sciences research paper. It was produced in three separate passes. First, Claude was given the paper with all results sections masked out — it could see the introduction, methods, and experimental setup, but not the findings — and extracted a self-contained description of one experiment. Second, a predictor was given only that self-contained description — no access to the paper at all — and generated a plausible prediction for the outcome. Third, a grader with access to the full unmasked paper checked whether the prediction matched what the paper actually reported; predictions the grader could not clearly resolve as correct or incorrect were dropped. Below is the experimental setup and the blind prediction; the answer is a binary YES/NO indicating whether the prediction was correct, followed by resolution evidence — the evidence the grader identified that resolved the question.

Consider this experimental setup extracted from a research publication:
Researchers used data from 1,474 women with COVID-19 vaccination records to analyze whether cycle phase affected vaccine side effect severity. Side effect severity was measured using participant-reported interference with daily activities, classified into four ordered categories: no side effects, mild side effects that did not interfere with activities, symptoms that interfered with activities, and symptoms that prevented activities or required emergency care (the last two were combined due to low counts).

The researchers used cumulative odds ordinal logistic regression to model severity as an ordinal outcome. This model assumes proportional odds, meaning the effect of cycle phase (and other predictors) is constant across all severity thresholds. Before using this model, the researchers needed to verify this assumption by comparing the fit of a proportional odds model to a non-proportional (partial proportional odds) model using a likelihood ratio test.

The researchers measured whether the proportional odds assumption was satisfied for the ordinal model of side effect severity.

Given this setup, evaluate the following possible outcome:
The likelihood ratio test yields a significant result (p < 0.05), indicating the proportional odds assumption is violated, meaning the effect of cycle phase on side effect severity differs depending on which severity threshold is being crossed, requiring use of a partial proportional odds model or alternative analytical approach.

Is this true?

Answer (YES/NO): NO